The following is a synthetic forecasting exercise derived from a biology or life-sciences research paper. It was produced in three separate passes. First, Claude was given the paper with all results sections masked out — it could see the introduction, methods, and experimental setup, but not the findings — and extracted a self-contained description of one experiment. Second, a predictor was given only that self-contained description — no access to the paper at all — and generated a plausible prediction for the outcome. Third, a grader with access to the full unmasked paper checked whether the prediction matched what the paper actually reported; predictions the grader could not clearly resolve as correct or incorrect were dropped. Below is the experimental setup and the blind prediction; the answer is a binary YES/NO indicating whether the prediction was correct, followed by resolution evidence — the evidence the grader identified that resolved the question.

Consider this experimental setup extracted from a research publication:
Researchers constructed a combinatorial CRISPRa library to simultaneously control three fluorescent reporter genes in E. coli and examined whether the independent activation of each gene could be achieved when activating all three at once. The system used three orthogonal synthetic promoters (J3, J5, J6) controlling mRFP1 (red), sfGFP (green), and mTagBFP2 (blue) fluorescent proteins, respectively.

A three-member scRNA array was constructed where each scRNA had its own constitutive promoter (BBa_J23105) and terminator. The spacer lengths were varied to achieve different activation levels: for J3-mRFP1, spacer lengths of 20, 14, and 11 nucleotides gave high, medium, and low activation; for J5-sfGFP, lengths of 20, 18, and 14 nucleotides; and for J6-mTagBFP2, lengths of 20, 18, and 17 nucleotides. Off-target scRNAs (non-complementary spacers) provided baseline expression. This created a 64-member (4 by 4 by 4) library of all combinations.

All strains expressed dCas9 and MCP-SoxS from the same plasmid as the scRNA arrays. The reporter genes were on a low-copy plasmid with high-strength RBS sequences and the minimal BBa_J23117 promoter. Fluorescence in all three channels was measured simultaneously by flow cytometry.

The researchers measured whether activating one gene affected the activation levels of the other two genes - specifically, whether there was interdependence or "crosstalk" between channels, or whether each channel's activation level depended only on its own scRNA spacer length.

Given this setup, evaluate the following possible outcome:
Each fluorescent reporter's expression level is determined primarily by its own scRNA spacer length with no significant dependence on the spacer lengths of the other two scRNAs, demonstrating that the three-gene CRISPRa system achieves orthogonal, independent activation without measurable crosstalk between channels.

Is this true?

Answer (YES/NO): NO